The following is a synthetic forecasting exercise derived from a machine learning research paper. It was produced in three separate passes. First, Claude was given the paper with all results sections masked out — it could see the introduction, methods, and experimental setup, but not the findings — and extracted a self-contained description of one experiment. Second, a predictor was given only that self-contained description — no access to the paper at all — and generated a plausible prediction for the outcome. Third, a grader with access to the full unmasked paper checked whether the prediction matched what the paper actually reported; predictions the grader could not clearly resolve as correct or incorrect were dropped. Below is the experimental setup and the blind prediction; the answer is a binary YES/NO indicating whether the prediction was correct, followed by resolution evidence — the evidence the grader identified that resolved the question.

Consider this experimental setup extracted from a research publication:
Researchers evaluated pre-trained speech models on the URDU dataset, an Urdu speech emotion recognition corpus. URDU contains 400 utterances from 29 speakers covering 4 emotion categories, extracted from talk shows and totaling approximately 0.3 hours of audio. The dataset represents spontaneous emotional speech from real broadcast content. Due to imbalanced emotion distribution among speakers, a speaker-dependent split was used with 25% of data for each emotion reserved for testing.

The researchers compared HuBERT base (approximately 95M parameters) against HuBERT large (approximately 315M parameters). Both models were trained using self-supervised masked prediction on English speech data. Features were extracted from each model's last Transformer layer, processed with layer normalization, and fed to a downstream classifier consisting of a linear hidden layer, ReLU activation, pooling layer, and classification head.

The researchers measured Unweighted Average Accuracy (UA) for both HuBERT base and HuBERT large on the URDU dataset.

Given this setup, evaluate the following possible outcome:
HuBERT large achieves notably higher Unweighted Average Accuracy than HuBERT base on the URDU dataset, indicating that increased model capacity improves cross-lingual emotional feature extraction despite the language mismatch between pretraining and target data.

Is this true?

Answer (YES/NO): NO